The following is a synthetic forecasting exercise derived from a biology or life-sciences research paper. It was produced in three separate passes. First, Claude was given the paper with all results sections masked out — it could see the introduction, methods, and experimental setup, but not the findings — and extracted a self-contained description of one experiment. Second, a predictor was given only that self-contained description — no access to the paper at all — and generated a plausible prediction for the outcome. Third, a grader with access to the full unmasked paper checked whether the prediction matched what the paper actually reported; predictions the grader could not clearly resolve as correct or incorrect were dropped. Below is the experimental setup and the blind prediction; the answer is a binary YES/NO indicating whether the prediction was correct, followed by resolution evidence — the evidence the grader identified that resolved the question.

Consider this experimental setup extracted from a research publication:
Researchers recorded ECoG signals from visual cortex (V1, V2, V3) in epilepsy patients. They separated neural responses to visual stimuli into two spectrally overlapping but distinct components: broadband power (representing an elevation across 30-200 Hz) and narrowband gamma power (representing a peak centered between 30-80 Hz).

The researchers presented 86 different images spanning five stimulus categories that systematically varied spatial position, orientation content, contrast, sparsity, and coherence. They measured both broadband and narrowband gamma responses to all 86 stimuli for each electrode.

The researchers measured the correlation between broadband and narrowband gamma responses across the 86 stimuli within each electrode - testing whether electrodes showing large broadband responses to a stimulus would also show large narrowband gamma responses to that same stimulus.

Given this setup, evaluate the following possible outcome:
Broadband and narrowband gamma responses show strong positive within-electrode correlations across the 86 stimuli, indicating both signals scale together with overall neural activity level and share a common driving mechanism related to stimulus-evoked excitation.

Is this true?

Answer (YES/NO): NO